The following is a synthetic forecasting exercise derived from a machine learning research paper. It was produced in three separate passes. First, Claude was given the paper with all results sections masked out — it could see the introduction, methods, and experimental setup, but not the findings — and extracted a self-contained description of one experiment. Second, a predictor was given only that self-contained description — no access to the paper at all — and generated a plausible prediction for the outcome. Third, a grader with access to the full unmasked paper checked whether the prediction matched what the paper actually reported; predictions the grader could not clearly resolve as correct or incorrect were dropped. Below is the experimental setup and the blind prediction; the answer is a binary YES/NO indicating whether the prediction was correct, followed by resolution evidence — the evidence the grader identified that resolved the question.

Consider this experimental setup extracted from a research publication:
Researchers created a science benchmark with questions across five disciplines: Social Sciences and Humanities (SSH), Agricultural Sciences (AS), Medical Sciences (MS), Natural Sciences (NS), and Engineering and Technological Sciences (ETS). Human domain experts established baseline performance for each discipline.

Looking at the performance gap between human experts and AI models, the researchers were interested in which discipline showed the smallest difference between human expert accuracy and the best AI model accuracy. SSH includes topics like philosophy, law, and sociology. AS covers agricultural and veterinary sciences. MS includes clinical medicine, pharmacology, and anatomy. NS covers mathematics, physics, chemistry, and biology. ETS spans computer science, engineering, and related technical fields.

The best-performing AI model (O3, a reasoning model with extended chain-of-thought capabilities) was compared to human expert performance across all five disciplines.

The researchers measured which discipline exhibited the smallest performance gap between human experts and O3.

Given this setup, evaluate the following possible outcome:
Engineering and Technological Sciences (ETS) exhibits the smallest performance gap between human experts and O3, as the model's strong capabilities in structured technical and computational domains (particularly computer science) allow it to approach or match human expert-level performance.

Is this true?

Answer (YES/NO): NO